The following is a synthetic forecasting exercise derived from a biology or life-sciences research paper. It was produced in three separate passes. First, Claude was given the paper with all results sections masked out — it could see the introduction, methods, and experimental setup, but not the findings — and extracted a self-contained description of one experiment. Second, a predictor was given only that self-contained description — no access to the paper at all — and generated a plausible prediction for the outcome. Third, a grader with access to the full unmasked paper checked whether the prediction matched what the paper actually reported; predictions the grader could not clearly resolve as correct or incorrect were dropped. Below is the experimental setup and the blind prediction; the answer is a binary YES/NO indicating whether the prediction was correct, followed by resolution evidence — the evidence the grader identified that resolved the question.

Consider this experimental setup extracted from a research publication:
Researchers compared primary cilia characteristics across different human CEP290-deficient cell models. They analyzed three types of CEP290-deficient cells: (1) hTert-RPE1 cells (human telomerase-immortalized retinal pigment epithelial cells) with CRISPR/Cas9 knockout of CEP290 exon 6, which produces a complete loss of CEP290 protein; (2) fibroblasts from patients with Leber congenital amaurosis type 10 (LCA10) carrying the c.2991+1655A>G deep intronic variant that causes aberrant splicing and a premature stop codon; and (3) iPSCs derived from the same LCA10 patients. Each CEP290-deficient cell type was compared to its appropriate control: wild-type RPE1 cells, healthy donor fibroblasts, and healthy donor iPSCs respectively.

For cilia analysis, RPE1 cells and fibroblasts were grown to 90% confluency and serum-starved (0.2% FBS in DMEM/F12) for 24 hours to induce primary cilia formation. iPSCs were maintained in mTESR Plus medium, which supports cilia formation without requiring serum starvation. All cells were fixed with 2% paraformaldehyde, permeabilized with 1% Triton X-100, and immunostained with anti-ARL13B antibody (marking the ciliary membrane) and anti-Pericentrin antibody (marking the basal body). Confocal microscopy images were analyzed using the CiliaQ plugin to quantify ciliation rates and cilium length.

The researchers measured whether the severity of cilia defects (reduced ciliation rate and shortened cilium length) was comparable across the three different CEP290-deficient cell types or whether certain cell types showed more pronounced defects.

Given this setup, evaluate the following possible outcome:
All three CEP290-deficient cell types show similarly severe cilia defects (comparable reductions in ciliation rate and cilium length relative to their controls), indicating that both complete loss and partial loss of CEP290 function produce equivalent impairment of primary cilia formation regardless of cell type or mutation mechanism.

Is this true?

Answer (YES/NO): YES